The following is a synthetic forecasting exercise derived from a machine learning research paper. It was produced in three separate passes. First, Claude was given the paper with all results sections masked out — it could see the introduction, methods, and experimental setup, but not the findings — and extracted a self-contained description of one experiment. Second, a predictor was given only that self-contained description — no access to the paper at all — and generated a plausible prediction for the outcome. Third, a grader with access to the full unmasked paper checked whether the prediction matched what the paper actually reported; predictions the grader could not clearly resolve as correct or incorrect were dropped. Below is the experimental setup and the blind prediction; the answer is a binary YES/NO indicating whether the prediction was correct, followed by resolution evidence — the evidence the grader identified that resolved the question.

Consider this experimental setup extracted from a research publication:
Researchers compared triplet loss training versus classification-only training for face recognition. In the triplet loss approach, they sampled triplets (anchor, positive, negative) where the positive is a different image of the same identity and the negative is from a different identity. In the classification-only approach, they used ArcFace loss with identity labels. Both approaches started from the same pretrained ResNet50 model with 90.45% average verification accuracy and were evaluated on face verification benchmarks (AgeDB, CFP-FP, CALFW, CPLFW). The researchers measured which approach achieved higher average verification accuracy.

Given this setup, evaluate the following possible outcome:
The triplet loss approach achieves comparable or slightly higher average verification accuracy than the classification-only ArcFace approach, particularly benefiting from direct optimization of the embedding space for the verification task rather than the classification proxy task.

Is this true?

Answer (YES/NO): NO